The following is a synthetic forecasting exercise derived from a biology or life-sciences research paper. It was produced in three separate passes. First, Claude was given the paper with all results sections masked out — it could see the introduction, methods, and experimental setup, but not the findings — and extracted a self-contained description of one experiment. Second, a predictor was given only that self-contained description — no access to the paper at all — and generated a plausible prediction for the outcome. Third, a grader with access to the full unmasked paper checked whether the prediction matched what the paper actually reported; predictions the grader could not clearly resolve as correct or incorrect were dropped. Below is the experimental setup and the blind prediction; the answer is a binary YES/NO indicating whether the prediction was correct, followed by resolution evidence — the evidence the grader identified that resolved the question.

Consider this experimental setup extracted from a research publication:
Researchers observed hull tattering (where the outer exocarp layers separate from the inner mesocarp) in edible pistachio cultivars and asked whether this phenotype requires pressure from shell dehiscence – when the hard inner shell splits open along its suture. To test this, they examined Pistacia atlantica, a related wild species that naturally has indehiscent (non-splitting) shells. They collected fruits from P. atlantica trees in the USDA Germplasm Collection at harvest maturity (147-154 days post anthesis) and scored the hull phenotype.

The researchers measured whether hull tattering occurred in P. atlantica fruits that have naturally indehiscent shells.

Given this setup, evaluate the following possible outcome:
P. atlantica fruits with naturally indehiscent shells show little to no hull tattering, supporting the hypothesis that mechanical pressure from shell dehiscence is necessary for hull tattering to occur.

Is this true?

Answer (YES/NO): NO